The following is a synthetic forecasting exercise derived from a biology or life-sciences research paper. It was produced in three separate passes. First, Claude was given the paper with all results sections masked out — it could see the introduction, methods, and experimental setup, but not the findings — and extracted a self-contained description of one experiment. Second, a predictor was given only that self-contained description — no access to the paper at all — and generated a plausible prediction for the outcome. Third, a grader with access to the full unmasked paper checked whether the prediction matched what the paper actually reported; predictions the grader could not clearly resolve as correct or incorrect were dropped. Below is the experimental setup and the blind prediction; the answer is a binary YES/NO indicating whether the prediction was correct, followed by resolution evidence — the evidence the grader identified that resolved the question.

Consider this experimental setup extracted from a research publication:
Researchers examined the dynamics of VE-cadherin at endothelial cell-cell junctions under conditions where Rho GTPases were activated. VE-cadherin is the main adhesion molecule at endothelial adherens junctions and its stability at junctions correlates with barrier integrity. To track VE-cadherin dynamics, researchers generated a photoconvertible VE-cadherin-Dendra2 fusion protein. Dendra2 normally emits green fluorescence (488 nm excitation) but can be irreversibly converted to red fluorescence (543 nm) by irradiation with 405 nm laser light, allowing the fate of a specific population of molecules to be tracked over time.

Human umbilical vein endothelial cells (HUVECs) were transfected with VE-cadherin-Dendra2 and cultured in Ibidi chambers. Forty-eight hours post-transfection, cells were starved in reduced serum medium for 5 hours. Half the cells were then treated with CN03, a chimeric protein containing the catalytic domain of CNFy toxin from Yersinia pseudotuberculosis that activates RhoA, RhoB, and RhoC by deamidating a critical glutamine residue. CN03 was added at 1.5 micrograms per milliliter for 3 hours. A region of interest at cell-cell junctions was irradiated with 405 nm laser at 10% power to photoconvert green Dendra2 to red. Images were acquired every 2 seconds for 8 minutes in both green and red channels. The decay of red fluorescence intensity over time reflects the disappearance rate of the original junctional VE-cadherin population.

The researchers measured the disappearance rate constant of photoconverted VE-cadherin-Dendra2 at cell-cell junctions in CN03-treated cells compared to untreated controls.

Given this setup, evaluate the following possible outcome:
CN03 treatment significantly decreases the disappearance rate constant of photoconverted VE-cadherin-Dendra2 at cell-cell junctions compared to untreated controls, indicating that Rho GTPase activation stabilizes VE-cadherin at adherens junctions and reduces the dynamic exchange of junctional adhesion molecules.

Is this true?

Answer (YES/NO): YES